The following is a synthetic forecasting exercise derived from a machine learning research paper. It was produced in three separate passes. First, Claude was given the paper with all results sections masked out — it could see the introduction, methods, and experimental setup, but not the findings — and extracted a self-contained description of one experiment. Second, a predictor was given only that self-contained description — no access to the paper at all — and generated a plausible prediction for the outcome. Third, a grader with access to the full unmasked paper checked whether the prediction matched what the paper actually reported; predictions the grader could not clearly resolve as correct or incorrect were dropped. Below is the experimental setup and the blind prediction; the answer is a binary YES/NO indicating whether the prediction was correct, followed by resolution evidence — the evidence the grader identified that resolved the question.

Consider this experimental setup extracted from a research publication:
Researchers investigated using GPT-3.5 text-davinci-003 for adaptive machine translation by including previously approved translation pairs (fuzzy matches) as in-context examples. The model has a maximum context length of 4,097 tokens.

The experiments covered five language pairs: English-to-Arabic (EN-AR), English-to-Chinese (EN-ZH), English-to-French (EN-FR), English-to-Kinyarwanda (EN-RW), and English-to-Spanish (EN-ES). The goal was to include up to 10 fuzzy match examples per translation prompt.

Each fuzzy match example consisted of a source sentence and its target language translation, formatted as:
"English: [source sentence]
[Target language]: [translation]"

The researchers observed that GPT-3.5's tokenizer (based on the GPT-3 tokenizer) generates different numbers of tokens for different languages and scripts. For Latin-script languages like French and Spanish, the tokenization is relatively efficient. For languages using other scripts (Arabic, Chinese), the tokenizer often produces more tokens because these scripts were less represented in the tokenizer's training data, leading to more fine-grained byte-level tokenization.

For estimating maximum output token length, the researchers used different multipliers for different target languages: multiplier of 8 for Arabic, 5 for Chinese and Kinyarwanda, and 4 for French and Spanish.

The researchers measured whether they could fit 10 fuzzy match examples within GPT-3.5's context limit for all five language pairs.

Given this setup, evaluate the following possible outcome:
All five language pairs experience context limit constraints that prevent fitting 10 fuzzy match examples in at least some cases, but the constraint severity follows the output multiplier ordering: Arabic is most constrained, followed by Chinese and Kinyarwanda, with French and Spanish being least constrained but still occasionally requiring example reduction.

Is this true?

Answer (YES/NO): NO